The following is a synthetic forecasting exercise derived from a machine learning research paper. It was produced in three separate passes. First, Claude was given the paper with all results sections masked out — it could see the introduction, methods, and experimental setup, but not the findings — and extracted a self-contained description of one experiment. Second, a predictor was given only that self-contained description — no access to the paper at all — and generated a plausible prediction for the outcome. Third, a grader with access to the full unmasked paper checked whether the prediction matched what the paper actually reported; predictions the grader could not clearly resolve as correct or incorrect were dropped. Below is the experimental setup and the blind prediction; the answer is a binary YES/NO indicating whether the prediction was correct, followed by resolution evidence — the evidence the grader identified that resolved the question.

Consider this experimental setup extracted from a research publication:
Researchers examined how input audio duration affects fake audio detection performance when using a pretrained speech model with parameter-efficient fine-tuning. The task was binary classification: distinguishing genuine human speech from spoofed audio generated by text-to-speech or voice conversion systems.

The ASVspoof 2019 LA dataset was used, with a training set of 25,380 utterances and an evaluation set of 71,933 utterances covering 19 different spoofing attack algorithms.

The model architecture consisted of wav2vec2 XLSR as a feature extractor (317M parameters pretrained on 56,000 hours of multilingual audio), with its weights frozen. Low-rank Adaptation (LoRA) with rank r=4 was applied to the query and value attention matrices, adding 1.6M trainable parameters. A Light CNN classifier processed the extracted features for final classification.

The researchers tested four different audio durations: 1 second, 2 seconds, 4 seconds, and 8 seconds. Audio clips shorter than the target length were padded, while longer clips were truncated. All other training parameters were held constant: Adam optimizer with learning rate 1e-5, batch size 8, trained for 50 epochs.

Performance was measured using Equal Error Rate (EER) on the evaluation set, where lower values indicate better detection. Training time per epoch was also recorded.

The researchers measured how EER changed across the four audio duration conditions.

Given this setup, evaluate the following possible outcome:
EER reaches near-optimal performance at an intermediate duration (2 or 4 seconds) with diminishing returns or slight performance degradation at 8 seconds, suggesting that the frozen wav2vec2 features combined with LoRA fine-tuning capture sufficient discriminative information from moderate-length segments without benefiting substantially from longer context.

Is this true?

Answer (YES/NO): NO